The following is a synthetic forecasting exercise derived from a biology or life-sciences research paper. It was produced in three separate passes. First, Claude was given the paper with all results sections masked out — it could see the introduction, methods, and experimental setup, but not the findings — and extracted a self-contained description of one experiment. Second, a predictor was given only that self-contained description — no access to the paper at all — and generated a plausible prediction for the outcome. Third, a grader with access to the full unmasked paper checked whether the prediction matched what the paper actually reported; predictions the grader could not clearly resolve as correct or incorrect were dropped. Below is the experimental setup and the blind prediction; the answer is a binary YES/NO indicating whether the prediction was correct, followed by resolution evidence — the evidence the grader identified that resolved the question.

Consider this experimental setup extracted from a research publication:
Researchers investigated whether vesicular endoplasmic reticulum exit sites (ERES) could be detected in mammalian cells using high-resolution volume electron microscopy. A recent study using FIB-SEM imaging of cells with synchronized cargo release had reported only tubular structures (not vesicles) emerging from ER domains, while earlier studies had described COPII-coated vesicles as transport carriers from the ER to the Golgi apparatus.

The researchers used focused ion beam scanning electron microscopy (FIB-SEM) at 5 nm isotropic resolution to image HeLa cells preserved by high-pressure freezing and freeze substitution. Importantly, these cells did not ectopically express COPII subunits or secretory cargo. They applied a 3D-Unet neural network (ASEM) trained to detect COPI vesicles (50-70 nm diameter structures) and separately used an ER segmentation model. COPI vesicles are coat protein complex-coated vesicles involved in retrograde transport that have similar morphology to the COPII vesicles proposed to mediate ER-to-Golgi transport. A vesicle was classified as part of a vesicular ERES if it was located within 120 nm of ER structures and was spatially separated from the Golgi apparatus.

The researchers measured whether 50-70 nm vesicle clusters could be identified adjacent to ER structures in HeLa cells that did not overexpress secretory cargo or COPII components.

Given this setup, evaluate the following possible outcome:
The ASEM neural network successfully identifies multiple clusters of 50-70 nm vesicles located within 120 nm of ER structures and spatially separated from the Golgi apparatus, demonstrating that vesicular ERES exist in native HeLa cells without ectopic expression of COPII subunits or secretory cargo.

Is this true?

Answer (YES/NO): YES